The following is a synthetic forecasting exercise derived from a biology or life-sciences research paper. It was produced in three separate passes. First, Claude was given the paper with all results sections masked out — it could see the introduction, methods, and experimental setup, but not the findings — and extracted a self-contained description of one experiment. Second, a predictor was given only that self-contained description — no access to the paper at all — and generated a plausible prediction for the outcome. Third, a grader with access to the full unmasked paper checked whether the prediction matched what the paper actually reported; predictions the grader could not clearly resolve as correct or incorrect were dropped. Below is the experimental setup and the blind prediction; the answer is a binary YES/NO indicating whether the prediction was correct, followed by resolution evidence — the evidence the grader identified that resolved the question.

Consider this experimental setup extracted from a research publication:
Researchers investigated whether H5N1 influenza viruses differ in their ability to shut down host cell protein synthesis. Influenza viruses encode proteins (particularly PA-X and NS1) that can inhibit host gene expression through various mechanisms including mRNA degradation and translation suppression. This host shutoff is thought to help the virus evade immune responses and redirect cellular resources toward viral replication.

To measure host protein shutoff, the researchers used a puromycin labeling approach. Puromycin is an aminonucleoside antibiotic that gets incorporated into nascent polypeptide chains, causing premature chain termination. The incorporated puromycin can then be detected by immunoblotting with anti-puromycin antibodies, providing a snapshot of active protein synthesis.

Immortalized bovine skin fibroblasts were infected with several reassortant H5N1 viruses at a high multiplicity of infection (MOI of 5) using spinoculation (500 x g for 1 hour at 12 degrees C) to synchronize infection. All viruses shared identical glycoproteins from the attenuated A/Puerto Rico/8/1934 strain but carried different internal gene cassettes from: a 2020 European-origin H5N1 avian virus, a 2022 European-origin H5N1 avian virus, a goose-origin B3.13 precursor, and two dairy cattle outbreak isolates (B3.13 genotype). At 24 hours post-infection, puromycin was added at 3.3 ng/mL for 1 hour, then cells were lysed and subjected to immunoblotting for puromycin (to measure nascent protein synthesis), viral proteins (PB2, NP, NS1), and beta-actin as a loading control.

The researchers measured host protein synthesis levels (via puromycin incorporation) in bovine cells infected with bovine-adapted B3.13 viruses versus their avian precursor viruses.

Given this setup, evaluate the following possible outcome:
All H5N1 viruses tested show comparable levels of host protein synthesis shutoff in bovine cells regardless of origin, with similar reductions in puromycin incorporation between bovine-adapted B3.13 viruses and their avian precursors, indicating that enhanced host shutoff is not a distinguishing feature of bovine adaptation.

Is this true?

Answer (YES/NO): NO